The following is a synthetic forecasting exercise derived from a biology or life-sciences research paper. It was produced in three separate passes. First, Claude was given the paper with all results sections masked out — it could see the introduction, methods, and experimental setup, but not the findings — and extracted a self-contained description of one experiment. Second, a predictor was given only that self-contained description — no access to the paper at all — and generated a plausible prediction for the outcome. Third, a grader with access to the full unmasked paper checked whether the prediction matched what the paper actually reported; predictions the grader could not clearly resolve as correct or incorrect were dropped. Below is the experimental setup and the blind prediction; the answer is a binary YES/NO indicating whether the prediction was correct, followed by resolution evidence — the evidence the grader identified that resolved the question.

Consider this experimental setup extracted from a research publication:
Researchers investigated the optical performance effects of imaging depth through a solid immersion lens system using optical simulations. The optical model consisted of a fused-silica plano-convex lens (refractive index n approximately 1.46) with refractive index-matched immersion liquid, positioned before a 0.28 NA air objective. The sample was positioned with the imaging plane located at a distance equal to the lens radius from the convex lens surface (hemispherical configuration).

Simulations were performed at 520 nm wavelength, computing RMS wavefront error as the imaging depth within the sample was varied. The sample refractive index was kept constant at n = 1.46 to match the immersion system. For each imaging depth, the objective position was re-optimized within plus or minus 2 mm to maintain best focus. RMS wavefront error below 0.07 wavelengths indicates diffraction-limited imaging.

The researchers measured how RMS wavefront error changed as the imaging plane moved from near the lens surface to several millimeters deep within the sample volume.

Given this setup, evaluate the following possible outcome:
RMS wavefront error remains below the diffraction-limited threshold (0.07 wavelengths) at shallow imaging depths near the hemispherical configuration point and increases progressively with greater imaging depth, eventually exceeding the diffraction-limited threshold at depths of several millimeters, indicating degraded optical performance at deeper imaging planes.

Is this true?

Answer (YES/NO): NO